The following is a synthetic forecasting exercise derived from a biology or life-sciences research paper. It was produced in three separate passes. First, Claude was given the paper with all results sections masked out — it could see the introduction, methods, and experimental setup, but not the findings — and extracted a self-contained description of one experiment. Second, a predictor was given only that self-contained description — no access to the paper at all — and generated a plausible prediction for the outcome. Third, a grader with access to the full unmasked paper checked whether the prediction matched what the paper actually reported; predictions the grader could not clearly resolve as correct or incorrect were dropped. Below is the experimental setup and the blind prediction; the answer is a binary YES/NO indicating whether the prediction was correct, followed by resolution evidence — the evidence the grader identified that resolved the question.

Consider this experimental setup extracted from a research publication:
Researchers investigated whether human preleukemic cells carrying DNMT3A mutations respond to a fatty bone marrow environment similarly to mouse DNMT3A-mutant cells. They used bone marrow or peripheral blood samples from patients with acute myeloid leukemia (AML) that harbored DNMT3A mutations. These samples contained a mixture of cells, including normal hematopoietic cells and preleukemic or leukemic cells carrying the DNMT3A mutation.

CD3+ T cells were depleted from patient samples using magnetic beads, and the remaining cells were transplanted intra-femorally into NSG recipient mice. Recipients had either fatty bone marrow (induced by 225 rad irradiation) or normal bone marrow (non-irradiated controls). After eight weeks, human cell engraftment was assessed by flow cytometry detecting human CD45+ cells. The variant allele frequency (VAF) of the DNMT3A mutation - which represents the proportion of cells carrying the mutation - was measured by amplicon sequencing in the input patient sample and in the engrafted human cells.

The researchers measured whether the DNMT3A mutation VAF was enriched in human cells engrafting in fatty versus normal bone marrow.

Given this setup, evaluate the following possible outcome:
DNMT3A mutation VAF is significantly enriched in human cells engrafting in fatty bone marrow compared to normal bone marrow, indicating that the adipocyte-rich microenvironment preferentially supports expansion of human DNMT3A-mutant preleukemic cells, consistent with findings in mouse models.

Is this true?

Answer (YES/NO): NO